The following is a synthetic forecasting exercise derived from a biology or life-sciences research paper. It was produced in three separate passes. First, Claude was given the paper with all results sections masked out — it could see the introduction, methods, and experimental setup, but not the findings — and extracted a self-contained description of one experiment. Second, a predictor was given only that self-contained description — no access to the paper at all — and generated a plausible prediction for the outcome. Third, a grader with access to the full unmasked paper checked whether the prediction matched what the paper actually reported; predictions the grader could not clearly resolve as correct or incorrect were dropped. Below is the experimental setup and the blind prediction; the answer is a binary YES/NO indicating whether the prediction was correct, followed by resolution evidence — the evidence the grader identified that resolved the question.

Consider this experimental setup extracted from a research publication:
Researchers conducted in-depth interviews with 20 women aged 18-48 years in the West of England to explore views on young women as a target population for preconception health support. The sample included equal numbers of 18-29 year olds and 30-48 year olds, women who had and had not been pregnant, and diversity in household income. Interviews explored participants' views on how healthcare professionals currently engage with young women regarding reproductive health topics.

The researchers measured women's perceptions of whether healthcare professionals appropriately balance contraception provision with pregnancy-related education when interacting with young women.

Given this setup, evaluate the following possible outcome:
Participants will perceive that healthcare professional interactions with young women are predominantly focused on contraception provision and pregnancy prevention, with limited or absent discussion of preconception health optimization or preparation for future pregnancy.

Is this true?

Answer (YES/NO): YES